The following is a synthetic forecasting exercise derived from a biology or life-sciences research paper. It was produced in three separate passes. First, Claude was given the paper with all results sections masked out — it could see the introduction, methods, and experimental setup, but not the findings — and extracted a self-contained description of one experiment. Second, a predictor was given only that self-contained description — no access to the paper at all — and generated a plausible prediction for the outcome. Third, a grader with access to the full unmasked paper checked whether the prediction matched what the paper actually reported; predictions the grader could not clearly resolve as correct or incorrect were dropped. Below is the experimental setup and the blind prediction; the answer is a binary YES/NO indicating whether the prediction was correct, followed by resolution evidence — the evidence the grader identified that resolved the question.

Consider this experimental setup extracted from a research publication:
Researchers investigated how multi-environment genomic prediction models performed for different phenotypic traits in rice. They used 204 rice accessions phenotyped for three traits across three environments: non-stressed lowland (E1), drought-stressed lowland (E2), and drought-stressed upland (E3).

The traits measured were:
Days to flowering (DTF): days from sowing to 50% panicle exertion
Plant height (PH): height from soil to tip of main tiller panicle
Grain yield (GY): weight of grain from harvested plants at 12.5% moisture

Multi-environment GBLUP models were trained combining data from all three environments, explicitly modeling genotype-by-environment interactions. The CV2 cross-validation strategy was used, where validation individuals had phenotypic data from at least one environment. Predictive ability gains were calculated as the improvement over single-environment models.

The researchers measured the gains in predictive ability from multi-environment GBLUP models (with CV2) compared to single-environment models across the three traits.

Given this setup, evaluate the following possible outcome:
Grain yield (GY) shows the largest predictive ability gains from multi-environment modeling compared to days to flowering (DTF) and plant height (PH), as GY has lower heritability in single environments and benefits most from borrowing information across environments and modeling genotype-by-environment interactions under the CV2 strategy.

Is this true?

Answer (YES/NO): NO